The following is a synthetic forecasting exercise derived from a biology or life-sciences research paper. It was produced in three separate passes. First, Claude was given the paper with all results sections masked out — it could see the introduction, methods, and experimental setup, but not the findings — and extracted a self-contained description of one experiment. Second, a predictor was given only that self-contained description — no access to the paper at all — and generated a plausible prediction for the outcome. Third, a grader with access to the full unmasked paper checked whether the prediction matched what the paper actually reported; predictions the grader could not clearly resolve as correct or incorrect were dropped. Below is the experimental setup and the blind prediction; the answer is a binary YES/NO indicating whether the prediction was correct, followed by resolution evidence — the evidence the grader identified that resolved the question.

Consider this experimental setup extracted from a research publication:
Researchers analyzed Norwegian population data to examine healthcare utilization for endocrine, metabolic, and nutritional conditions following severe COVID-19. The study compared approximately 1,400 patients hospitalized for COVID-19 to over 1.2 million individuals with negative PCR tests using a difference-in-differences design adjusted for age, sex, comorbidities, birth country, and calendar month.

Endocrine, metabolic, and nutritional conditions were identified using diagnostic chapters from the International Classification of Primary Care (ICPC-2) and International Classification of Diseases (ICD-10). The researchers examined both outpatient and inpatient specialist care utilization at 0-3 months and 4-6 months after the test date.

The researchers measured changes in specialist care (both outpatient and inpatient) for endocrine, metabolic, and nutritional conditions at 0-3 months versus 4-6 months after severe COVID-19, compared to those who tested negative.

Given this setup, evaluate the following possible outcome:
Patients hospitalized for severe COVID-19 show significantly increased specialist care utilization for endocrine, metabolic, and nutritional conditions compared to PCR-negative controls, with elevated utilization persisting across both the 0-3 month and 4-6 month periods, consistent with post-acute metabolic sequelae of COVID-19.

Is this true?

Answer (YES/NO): NO